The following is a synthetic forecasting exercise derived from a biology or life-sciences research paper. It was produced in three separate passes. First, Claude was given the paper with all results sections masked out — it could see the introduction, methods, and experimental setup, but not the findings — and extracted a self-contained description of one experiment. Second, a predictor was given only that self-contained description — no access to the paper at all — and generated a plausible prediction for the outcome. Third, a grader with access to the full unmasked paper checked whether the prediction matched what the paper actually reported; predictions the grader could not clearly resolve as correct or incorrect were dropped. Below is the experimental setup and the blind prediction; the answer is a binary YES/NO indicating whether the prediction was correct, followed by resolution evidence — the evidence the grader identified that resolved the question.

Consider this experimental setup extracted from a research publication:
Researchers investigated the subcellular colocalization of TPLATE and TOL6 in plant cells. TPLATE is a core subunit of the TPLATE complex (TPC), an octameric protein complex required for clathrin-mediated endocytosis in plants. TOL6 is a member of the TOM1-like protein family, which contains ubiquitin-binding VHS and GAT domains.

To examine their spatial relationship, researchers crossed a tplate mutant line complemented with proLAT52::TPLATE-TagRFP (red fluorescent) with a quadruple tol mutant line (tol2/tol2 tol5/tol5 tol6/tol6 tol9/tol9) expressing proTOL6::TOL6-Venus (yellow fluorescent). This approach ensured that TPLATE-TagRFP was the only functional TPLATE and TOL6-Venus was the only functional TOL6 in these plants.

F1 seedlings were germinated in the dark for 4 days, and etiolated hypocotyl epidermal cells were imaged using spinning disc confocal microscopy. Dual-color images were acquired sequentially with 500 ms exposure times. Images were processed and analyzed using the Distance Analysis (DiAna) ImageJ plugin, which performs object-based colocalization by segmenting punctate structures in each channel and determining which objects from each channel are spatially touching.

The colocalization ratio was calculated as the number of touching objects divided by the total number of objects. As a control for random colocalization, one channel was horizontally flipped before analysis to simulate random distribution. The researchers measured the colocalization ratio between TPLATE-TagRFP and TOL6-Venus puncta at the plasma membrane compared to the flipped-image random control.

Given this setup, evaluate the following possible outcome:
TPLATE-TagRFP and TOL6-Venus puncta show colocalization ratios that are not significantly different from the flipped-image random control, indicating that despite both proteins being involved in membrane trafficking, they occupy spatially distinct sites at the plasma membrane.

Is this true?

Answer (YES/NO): NO